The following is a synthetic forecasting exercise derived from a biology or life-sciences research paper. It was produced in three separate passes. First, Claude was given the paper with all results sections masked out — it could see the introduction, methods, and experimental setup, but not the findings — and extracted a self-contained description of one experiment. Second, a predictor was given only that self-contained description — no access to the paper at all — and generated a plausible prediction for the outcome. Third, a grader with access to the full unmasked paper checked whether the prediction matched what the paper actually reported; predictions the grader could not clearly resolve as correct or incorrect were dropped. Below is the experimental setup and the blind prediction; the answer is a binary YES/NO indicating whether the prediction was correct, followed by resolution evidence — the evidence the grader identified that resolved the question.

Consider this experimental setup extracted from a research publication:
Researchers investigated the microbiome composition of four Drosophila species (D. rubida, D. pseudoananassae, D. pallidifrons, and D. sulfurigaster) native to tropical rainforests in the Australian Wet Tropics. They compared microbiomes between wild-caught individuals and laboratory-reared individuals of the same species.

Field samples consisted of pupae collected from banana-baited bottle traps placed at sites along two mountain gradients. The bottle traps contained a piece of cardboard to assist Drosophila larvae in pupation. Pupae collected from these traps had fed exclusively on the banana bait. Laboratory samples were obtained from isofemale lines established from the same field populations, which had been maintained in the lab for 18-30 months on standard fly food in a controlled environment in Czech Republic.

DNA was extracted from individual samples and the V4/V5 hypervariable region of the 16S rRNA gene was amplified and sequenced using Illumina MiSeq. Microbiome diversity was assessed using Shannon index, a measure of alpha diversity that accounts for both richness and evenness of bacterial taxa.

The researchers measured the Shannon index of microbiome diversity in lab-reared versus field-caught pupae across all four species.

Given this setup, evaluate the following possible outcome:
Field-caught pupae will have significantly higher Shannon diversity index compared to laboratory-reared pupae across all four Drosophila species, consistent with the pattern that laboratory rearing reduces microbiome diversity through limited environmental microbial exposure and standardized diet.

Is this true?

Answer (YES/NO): YES